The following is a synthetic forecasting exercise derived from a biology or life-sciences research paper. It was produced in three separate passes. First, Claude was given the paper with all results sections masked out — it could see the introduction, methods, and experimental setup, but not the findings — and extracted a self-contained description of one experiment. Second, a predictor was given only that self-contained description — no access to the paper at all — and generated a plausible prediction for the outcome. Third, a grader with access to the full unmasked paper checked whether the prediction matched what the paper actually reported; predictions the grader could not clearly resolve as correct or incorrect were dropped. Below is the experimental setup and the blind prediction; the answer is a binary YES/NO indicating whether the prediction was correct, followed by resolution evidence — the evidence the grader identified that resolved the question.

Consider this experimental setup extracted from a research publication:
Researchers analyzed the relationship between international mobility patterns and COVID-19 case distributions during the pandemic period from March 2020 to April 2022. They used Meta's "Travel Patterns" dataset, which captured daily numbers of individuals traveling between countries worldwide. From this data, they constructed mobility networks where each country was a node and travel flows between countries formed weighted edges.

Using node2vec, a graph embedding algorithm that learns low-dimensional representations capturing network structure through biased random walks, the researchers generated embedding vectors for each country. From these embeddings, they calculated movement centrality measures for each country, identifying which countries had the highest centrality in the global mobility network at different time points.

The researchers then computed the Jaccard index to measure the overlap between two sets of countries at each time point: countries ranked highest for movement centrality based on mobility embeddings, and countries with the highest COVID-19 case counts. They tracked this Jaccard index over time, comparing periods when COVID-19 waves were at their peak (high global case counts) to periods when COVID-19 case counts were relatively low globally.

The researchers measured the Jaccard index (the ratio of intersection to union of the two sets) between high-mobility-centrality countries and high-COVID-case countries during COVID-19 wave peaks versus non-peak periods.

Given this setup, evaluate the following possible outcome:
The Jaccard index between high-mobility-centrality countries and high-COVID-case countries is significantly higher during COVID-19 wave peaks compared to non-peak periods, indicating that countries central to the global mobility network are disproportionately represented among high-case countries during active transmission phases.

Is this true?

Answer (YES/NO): NO